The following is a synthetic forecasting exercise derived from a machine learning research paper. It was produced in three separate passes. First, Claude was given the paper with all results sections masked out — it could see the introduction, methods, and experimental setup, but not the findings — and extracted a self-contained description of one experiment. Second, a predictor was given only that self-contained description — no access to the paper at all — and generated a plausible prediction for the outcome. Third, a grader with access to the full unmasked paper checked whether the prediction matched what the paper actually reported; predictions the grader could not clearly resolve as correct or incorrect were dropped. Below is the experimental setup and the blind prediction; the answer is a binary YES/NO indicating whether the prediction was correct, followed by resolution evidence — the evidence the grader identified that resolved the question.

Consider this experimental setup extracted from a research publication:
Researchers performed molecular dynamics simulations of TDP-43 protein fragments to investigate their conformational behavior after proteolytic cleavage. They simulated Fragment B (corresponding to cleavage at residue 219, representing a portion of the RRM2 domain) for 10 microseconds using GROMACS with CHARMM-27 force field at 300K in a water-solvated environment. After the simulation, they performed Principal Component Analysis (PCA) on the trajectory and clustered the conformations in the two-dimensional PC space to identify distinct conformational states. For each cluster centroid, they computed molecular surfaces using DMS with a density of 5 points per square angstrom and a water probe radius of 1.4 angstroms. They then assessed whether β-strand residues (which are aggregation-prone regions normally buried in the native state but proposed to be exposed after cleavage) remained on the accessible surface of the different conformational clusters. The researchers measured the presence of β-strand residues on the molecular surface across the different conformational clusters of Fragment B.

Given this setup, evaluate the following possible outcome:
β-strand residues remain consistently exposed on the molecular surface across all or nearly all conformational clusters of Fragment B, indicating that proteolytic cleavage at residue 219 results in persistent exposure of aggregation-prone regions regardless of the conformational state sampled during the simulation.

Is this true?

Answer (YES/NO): NO